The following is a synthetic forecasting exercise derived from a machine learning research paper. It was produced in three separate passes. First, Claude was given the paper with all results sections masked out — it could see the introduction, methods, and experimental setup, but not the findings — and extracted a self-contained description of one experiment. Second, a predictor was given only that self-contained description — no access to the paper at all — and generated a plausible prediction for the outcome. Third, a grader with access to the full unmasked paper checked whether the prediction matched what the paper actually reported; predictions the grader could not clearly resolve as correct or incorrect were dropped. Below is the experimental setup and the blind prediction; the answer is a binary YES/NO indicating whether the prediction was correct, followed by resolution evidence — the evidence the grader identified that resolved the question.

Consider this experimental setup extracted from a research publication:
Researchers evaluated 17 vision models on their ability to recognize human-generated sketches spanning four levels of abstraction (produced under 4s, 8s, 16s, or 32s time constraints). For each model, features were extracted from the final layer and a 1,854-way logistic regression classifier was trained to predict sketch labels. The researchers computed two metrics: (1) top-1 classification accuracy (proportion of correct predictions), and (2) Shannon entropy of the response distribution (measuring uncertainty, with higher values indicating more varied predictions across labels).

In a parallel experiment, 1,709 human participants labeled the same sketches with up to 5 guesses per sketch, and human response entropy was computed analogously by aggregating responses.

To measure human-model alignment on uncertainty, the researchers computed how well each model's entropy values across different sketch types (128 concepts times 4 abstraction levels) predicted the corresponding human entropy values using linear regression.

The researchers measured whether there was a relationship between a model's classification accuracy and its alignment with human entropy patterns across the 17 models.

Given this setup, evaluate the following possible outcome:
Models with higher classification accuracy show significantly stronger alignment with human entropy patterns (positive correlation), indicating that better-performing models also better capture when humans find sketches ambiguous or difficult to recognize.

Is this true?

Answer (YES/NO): YES